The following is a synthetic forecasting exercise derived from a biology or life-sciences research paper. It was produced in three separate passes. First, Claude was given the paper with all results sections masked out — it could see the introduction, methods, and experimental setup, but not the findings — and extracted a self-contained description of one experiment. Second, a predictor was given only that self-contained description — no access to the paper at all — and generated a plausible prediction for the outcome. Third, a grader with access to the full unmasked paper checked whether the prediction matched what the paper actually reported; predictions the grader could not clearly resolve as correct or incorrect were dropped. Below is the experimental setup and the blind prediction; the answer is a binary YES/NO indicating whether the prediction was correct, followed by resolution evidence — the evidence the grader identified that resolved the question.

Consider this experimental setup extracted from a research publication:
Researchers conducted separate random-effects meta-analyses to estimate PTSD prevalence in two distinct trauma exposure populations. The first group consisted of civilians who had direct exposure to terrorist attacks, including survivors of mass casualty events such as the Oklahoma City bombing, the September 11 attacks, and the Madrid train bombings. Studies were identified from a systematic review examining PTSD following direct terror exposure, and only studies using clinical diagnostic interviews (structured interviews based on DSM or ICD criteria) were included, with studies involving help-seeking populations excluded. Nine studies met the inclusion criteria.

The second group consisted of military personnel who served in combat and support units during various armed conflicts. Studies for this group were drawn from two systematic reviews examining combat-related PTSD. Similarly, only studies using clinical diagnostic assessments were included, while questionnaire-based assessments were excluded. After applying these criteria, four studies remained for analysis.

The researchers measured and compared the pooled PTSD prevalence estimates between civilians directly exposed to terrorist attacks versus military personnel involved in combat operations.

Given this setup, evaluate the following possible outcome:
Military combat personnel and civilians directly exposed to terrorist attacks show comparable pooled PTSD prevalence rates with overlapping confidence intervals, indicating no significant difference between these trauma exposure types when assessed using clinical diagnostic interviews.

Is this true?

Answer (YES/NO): NO